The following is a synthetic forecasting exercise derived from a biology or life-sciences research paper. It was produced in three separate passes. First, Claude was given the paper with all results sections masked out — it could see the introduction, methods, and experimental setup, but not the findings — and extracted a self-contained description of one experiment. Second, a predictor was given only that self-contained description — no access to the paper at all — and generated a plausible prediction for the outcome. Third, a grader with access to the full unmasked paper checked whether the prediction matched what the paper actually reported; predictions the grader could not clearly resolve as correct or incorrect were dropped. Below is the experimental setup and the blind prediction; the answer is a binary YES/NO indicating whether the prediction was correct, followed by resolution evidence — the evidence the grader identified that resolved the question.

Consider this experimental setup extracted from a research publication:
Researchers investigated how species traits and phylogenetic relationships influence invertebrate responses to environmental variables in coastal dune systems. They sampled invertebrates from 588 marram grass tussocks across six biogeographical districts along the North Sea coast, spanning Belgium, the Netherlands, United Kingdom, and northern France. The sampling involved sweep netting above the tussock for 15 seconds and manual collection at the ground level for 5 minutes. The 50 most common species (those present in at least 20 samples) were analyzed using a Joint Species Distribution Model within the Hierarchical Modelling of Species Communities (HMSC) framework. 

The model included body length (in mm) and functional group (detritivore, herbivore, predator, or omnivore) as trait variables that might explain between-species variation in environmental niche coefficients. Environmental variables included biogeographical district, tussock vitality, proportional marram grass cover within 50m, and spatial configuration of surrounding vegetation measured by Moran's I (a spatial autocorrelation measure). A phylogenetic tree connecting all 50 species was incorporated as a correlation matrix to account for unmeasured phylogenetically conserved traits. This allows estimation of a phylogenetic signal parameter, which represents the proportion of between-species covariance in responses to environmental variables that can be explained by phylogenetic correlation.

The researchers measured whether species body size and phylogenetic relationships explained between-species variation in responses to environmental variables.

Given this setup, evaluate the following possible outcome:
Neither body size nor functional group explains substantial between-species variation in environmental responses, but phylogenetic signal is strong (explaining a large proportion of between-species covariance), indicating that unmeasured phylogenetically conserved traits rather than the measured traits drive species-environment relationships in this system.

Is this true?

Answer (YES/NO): NO